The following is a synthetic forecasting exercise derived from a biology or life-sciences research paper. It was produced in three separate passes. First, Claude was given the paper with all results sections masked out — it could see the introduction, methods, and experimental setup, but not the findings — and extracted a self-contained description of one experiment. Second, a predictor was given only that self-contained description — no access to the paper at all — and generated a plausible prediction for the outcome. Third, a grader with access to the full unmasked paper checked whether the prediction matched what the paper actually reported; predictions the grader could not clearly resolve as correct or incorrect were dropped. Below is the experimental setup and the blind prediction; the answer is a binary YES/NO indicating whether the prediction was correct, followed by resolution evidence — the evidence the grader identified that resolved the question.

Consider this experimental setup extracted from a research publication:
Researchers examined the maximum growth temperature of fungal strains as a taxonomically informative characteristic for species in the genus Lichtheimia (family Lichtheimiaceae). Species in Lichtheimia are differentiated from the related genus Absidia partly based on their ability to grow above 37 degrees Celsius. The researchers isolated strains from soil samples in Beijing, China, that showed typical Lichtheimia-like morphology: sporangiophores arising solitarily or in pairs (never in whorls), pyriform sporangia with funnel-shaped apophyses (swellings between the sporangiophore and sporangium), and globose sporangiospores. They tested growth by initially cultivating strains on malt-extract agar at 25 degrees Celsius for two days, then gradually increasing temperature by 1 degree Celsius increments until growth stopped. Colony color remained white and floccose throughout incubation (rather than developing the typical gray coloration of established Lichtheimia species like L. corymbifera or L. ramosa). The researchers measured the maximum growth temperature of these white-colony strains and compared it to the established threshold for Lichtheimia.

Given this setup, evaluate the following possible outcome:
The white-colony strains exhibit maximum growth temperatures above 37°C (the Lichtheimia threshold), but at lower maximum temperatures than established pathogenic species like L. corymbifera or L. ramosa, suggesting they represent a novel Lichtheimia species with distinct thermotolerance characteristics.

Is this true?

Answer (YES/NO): YES